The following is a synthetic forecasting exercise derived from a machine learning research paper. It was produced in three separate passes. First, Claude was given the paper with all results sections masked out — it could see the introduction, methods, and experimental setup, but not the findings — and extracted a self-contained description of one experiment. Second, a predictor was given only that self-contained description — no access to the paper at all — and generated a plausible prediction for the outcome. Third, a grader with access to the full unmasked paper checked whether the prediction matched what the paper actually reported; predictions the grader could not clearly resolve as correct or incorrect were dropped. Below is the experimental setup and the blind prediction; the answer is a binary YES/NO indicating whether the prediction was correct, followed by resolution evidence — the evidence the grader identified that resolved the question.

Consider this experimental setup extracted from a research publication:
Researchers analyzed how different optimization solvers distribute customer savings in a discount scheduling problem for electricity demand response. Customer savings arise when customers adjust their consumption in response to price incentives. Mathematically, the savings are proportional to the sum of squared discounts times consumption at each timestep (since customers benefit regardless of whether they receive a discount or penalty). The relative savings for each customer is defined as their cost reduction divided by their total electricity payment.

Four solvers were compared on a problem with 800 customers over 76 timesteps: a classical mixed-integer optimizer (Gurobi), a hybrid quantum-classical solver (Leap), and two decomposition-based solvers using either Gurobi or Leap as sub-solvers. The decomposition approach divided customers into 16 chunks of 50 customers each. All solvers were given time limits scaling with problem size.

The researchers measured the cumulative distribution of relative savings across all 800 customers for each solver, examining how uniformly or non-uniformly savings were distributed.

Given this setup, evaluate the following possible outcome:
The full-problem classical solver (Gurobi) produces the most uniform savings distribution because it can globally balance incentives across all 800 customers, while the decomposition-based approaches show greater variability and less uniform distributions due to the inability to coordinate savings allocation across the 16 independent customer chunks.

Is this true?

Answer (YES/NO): NO